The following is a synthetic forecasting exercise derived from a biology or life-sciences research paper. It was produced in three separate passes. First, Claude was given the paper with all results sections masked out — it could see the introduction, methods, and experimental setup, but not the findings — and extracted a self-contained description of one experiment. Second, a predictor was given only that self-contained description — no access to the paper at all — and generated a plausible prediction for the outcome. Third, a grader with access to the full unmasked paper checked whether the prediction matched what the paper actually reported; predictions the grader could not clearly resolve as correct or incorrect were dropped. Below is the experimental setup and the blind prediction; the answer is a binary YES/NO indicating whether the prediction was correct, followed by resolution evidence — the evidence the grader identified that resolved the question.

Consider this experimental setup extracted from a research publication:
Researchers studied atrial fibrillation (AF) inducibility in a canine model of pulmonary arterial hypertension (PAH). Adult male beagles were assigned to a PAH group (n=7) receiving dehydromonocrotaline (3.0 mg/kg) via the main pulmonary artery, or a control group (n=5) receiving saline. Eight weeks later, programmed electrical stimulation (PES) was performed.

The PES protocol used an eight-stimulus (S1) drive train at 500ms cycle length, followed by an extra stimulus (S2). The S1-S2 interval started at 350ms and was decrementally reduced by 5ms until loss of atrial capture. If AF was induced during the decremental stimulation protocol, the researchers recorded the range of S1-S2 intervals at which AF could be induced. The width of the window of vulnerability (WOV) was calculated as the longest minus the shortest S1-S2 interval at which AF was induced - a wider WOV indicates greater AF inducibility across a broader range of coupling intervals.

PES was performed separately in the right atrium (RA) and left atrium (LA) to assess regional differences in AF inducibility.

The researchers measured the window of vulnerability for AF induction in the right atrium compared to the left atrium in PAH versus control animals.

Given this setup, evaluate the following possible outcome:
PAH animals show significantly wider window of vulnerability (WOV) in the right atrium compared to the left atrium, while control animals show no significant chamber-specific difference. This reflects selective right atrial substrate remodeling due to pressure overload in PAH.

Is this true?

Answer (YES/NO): NO